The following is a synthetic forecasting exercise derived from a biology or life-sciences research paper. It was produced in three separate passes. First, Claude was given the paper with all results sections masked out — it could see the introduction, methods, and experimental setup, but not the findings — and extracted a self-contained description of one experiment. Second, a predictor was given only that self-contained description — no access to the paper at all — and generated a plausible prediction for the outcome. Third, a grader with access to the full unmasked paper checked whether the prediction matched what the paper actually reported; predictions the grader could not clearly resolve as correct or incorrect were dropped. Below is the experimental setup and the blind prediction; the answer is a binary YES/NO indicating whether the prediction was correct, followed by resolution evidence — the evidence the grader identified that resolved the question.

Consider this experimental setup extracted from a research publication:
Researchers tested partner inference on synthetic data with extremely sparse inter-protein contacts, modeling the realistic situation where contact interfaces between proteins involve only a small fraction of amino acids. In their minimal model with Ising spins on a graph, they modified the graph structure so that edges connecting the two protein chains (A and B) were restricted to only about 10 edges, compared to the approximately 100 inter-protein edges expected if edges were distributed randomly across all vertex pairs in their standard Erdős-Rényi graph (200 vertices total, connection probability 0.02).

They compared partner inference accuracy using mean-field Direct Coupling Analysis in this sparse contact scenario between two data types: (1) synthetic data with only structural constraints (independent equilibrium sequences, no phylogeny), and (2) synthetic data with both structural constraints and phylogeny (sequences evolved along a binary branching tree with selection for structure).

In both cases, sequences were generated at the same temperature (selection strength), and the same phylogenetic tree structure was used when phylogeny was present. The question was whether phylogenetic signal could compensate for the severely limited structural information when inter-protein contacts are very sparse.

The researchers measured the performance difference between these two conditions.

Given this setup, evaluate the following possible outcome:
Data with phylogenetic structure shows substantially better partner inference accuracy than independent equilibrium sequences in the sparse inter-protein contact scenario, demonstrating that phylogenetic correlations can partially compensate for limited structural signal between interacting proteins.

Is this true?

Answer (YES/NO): YES